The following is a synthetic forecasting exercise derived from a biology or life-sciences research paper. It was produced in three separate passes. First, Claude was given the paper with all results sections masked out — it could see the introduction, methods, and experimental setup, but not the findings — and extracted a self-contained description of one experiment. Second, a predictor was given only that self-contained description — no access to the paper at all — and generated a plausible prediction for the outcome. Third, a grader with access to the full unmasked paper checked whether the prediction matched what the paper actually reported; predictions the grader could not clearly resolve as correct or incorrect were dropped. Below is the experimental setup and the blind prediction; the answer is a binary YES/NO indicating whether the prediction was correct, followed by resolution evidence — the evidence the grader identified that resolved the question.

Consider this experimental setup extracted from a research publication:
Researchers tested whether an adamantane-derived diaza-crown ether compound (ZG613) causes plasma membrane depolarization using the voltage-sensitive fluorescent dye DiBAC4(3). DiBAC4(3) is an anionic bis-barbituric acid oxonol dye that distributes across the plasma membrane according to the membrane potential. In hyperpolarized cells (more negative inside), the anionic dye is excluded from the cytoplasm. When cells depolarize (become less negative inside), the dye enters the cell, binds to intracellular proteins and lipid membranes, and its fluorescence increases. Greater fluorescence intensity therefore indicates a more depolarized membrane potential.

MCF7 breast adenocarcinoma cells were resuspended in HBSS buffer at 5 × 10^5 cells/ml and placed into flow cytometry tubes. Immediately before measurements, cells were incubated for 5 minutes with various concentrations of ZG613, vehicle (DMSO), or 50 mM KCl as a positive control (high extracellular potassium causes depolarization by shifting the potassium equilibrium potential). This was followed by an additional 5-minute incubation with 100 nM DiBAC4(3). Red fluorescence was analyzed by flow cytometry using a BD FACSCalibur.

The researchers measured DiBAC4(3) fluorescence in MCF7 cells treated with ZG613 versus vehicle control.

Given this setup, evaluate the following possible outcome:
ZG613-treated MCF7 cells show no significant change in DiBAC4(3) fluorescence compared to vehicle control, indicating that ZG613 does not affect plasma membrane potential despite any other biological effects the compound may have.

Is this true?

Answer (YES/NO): NO